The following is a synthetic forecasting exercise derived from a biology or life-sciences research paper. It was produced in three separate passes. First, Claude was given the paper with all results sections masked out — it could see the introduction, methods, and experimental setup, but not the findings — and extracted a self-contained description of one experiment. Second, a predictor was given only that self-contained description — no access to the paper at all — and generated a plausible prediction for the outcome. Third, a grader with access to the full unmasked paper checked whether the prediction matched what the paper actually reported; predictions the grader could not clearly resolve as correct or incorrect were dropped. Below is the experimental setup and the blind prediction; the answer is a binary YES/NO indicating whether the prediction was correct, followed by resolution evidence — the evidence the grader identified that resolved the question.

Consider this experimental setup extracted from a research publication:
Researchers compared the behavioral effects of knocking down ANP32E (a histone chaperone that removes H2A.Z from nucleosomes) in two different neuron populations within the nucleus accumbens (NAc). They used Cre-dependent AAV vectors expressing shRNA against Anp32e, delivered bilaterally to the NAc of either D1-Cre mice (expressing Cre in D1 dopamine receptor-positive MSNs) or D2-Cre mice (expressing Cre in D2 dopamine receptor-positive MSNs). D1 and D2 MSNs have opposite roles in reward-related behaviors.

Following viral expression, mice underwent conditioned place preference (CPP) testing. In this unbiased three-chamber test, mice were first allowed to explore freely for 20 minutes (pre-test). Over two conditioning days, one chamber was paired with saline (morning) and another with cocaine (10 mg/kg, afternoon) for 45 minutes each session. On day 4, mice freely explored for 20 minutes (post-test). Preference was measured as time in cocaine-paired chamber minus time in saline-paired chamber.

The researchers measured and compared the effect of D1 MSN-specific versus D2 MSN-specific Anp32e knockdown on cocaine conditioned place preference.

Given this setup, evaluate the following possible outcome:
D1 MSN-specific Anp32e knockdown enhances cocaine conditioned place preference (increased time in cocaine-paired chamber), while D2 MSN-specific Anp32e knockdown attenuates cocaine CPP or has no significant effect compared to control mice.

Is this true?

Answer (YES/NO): NO